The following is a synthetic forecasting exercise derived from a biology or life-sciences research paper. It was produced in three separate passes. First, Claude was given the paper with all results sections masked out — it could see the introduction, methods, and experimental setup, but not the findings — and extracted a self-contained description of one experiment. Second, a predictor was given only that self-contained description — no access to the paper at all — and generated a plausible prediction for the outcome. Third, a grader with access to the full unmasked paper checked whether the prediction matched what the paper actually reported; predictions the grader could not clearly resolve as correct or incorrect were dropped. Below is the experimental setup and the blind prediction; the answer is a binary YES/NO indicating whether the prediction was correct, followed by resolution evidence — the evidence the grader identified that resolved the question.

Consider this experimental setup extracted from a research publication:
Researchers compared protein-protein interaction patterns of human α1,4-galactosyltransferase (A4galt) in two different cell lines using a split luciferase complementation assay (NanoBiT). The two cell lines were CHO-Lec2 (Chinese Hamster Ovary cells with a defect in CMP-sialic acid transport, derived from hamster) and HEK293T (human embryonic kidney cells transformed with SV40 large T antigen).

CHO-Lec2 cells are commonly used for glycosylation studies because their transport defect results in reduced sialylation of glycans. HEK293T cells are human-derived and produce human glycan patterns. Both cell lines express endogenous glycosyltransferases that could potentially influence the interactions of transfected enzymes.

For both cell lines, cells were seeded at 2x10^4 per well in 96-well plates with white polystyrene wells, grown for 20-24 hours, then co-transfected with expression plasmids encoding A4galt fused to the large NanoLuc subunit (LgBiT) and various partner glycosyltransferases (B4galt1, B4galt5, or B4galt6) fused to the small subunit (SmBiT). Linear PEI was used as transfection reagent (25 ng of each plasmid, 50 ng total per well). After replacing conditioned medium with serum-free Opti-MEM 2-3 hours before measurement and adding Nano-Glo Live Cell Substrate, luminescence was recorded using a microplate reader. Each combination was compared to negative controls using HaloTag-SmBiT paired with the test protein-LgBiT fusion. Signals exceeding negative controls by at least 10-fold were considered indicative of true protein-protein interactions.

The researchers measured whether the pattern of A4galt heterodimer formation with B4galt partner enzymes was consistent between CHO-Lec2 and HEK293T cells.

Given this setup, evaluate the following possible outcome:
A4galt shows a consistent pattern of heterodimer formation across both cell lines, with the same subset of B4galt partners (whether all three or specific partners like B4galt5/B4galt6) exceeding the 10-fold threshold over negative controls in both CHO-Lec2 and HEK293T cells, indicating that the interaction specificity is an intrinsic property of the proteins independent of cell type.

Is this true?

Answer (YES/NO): YES